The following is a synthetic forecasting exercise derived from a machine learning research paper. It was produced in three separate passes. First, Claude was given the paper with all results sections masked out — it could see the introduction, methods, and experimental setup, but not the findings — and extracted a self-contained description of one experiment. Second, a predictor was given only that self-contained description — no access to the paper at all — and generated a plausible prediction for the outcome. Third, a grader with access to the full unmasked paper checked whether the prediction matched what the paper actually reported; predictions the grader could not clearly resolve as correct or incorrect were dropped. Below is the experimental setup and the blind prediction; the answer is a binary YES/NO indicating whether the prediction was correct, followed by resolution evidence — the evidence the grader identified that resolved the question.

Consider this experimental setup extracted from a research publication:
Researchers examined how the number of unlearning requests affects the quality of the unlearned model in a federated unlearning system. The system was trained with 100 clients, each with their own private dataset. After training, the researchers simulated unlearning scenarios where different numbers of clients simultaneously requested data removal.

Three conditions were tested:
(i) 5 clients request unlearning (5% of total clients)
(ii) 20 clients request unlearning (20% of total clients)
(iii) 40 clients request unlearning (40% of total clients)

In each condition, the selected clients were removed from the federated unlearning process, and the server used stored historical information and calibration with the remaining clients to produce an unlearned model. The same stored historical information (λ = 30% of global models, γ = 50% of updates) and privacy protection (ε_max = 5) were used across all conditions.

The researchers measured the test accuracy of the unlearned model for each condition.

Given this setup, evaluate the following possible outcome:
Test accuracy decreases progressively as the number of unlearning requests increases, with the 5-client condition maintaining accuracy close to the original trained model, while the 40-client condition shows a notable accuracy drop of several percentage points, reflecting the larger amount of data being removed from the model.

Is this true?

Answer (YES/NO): NO